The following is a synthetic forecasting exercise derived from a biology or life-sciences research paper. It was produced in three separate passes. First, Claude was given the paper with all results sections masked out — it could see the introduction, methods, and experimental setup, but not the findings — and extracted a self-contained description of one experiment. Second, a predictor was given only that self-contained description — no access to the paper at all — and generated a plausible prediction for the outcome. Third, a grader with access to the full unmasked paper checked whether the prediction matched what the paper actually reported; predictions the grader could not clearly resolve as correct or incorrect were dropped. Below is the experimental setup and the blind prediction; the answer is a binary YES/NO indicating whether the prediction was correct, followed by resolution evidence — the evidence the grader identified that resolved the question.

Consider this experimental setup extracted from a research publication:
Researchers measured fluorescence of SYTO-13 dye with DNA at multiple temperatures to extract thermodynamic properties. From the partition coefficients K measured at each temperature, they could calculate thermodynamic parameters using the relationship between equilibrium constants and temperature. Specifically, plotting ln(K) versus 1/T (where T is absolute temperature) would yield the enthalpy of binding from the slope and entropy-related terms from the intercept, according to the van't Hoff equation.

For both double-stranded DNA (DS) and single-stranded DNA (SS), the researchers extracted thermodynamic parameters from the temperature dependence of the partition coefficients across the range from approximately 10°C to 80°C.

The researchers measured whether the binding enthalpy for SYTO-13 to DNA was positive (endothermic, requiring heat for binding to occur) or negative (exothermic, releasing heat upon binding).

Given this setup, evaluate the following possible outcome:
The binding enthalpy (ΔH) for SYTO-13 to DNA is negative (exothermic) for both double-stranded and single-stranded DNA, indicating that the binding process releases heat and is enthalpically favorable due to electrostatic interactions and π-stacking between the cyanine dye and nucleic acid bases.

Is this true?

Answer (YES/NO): YES